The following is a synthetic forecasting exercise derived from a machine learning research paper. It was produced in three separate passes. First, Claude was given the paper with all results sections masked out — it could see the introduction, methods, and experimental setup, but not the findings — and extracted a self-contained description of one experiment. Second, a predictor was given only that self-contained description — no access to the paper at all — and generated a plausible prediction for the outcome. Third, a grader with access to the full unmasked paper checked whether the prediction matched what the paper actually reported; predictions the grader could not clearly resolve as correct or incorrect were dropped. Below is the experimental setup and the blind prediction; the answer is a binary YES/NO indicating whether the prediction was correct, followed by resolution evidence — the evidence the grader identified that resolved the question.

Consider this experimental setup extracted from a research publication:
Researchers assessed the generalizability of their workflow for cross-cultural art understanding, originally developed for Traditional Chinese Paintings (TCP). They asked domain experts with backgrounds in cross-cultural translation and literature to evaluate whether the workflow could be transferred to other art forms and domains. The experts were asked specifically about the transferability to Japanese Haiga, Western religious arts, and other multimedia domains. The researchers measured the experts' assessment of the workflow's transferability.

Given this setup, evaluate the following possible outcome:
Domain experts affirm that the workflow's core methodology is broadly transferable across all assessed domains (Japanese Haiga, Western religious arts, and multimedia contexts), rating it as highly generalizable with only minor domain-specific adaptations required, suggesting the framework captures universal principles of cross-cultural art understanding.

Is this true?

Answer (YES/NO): NO